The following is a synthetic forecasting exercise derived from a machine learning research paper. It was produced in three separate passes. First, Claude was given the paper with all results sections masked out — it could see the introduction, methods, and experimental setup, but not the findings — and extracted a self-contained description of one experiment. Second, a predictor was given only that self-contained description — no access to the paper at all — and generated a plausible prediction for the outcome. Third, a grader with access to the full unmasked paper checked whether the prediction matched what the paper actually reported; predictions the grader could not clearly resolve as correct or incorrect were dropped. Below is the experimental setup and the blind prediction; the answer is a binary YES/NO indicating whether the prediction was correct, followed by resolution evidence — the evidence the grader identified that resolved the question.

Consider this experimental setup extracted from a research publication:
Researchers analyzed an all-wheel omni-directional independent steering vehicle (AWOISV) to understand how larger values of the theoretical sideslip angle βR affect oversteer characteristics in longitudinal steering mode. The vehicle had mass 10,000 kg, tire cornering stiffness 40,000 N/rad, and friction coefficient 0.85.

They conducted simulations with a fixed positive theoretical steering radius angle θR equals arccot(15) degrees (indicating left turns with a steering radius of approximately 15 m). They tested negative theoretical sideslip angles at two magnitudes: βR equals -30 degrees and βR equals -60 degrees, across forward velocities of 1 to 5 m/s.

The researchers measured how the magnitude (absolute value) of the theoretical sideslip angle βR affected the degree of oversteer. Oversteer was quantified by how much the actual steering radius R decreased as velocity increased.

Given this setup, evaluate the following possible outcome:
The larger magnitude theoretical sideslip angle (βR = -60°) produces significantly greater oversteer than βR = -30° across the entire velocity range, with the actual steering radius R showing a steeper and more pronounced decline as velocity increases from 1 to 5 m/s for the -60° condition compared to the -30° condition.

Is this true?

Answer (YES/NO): YES